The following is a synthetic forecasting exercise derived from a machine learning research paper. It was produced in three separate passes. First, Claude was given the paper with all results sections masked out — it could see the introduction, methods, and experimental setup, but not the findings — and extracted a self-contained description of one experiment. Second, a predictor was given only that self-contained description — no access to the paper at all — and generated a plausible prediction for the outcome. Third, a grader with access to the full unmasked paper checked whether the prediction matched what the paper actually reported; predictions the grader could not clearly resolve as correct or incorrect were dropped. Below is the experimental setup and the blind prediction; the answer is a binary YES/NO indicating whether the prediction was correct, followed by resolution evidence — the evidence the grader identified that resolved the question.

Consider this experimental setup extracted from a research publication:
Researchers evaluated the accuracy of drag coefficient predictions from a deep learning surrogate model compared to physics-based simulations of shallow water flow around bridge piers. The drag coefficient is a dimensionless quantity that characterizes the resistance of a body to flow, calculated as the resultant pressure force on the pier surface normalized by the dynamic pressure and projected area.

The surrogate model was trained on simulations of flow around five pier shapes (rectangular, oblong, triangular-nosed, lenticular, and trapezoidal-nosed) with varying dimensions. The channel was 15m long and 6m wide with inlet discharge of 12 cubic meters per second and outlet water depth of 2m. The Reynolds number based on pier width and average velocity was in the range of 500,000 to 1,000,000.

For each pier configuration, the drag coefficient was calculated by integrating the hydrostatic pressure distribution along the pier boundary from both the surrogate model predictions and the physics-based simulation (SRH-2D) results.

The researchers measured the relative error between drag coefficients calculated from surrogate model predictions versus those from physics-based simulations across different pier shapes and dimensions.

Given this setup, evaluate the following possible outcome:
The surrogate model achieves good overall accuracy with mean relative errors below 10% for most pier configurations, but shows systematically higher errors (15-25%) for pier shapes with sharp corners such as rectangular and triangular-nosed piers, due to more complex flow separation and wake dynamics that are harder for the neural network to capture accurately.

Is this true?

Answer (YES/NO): NO